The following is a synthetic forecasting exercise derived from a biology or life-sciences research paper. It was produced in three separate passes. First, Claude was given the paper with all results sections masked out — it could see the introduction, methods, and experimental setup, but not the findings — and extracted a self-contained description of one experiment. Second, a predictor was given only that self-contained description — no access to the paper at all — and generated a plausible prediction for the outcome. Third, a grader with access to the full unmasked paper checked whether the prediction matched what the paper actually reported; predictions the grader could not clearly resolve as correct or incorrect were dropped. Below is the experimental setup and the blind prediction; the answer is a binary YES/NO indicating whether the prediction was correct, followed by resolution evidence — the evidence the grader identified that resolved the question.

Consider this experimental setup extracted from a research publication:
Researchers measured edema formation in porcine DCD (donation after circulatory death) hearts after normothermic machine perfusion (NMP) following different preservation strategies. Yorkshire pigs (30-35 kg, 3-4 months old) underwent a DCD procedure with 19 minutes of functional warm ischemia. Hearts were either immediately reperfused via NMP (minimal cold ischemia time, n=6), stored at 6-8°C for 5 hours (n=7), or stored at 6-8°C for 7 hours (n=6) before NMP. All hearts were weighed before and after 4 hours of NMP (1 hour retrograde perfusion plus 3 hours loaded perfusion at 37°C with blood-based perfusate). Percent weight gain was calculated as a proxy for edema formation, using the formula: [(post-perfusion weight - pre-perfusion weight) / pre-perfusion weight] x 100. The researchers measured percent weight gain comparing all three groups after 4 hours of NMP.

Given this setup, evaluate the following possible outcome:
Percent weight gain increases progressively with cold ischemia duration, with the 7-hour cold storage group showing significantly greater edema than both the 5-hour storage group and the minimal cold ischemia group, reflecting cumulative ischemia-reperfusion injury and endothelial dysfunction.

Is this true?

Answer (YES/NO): NO